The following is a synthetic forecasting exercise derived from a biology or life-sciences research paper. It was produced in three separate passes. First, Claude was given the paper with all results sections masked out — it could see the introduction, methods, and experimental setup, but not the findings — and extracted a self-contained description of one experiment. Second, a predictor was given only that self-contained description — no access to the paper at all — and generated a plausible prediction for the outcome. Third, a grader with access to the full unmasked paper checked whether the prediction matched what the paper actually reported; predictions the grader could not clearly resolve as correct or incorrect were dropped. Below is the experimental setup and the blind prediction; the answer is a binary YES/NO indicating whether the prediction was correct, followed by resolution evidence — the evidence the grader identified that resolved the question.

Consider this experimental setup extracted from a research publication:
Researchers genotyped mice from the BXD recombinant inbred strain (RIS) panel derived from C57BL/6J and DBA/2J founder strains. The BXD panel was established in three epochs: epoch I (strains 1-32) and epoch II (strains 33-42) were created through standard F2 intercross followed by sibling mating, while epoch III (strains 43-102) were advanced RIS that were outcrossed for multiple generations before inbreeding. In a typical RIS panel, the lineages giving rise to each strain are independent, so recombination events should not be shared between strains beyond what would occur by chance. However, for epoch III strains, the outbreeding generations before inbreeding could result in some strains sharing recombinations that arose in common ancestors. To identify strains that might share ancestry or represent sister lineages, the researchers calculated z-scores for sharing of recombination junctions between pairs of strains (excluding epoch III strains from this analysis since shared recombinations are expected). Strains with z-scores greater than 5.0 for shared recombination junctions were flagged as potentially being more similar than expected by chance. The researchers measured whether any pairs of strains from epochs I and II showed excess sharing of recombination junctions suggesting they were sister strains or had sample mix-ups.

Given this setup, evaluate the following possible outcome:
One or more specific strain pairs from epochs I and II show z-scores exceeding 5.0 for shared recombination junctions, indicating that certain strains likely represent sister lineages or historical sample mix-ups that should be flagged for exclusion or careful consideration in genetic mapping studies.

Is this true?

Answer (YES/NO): NO